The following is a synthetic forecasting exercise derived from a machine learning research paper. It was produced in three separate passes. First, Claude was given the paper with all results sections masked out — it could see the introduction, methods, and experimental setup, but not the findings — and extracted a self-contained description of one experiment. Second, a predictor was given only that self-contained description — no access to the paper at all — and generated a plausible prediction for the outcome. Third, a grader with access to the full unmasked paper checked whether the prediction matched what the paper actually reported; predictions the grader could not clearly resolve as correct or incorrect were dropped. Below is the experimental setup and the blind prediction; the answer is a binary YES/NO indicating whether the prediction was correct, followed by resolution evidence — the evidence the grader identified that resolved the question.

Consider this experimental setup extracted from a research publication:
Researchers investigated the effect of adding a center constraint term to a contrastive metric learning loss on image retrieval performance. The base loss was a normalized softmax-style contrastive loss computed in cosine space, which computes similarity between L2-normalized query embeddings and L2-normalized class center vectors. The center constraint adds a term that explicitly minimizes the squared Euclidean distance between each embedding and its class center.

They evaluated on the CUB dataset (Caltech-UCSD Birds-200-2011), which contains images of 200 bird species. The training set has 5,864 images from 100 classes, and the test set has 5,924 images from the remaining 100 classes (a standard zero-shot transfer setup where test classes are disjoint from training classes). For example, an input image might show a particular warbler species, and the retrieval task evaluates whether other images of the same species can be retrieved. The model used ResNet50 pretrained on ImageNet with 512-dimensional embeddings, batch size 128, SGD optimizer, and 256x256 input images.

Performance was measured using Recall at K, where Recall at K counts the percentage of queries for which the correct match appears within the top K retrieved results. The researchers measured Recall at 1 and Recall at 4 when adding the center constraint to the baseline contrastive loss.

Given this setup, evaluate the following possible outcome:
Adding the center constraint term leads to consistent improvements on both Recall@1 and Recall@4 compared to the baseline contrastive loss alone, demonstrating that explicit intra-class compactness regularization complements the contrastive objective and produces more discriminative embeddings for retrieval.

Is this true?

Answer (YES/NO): NO